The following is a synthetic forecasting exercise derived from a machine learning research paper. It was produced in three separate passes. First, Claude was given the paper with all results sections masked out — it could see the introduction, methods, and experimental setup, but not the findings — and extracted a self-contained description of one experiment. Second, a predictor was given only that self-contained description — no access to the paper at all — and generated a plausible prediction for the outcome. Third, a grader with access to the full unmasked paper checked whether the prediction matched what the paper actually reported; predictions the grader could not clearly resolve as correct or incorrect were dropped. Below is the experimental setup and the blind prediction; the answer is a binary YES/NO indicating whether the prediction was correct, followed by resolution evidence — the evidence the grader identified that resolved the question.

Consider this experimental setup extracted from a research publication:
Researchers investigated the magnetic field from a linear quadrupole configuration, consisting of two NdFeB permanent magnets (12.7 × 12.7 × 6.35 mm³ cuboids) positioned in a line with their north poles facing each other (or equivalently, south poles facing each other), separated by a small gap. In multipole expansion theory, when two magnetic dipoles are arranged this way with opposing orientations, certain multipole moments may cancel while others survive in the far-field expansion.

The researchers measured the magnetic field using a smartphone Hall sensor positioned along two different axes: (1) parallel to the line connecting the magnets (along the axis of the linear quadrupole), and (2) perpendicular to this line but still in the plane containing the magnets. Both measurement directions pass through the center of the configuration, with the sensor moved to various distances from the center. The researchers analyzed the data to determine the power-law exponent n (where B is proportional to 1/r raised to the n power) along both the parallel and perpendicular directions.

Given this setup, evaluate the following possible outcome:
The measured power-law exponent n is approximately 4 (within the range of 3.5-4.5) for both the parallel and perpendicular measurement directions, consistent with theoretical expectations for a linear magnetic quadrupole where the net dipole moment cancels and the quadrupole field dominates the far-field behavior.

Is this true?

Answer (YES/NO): YES